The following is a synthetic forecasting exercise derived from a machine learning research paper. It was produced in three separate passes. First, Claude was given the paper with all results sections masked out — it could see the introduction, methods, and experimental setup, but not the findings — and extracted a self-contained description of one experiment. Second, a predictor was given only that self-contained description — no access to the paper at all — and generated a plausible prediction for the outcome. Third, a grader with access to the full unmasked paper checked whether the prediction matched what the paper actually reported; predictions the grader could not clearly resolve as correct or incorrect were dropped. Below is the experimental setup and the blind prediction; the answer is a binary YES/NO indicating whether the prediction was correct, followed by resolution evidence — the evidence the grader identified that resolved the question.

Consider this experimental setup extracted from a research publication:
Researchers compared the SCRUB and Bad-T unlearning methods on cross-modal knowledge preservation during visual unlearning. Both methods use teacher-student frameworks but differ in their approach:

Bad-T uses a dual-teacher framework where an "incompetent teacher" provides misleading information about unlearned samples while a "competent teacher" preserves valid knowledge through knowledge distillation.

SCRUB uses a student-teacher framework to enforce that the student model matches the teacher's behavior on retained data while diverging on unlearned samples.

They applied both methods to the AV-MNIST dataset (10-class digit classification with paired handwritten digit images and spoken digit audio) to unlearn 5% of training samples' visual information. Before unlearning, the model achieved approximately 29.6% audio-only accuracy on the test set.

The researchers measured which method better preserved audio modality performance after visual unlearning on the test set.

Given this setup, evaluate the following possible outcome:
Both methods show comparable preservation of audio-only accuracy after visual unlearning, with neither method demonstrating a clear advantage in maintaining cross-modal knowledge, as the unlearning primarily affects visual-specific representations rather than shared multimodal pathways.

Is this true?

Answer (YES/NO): NO